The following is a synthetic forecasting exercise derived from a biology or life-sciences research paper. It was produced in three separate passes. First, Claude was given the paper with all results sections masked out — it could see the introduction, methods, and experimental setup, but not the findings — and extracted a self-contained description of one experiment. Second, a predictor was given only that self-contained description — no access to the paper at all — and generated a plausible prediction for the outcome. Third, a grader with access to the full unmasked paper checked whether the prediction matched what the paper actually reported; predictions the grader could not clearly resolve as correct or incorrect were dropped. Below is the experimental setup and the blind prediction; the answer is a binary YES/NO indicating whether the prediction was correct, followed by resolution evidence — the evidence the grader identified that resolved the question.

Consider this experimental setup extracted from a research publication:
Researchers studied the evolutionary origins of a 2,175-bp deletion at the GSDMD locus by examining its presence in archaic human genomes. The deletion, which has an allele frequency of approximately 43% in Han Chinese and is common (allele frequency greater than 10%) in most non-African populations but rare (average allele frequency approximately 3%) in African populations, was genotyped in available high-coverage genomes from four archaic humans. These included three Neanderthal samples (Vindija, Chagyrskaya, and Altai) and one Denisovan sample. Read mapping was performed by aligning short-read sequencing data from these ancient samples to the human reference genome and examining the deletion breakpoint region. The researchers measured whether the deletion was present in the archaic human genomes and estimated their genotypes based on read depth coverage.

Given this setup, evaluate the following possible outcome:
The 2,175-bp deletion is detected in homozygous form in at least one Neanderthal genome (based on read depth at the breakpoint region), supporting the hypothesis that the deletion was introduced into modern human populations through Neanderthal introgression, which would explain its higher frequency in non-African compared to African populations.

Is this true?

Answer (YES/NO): NO